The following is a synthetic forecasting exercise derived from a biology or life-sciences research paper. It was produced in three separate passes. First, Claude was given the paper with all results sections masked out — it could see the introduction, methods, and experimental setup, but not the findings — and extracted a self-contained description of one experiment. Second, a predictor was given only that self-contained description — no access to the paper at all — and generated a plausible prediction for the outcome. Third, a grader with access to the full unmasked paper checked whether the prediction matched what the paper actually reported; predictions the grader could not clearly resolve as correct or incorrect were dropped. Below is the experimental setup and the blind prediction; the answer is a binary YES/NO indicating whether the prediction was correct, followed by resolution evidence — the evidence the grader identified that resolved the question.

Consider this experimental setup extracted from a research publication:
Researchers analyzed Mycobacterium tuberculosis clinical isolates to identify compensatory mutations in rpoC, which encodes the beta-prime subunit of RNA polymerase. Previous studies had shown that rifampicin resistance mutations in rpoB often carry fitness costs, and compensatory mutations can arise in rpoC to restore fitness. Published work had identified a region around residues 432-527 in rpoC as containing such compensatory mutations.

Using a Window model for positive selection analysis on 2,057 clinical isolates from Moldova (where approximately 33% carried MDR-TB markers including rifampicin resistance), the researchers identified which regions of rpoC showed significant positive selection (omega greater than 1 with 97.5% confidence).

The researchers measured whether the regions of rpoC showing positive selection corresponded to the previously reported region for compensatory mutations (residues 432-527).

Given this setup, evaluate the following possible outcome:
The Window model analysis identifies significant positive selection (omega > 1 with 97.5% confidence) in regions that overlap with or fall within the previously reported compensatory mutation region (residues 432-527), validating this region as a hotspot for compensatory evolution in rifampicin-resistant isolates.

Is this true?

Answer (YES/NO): YES